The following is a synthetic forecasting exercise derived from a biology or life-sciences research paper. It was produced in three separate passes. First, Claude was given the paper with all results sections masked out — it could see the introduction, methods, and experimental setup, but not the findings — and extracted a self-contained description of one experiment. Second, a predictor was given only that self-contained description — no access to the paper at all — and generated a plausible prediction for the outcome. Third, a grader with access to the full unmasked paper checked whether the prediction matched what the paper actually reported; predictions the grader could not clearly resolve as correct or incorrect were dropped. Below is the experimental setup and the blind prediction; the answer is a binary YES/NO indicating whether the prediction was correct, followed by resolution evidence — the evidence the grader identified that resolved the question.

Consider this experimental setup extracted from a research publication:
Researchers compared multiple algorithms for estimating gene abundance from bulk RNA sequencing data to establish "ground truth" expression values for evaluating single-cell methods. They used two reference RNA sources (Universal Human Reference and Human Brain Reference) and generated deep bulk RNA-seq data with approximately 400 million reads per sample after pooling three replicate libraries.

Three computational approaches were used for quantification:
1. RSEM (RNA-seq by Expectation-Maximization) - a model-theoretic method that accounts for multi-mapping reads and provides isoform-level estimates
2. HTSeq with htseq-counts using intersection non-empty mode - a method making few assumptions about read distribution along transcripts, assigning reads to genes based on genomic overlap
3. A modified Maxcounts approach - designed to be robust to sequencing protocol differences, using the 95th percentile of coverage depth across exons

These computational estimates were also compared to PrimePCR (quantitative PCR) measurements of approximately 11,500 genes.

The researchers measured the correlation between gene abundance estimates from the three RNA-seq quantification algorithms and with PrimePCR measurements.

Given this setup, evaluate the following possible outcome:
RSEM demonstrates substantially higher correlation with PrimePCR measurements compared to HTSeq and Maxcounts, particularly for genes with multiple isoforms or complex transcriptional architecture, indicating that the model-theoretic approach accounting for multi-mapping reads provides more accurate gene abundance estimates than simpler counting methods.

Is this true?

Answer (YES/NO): NO